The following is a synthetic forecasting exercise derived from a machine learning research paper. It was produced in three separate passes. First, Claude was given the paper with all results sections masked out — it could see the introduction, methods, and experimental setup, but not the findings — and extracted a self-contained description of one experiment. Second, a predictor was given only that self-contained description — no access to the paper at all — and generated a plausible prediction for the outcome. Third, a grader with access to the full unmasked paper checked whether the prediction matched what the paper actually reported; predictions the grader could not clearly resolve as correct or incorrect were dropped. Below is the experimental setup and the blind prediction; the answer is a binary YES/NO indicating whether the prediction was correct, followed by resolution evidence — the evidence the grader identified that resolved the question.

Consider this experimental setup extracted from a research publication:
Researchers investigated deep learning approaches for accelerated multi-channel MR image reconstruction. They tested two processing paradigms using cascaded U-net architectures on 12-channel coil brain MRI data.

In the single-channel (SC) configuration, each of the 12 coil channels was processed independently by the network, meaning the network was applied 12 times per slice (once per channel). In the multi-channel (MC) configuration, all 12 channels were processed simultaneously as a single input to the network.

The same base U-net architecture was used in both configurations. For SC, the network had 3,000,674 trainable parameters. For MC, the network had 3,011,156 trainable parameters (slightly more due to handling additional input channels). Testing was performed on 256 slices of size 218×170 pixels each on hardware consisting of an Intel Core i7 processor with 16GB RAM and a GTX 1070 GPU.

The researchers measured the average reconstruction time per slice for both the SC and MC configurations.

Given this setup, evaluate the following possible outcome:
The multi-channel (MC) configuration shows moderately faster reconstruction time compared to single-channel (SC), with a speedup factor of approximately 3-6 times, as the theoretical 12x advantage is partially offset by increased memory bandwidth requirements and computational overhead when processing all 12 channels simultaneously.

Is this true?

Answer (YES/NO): NO